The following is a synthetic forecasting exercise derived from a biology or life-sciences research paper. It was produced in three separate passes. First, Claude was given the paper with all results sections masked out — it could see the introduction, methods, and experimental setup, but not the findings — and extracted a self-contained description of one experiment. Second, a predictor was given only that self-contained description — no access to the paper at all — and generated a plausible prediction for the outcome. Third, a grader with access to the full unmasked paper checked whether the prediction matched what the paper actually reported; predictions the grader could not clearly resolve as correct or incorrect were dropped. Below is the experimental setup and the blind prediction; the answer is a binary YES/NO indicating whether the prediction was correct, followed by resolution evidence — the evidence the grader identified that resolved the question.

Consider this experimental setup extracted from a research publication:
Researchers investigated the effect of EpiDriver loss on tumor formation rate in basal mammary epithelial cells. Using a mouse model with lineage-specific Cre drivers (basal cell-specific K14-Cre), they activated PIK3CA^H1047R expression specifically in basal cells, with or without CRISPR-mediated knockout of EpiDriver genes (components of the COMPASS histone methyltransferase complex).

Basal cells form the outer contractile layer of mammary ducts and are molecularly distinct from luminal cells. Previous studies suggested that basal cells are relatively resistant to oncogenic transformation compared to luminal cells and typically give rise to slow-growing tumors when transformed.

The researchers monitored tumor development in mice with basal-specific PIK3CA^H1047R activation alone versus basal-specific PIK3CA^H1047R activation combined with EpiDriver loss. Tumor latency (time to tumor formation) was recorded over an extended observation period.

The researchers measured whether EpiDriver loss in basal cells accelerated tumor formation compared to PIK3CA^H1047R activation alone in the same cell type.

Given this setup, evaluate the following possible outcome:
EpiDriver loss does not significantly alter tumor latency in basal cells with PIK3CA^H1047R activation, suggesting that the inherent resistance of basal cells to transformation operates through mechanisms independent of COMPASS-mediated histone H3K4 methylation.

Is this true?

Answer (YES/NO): NO